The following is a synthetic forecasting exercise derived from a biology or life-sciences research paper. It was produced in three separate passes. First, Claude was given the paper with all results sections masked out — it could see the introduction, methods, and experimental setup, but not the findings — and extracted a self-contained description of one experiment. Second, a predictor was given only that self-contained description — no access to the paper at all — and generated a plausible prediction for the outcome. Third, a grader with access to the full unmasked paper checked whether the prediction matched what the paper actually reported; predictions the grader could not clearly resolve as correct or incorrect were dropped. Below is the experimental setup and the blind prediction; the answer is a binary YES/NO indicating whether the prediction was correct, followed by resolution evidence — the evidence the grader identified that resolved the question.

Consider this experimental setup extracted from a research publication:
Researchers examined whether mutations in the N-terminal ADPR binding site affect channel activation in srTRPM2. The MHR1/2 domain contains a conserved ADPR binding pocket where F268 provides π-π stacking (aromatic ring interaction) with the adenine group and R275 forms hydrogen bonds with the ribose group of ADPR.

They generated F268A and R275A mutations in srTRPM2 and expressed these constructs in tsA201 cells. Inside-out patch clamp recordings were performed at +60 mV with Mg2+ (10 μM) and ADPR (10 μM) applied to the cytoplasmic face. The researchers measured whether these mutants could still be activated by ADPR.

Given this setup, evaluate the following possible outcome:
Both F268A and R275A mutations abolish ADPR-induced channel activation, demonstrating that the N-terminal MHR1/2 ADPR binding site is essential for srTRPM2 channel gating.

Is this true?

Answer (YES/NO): YES